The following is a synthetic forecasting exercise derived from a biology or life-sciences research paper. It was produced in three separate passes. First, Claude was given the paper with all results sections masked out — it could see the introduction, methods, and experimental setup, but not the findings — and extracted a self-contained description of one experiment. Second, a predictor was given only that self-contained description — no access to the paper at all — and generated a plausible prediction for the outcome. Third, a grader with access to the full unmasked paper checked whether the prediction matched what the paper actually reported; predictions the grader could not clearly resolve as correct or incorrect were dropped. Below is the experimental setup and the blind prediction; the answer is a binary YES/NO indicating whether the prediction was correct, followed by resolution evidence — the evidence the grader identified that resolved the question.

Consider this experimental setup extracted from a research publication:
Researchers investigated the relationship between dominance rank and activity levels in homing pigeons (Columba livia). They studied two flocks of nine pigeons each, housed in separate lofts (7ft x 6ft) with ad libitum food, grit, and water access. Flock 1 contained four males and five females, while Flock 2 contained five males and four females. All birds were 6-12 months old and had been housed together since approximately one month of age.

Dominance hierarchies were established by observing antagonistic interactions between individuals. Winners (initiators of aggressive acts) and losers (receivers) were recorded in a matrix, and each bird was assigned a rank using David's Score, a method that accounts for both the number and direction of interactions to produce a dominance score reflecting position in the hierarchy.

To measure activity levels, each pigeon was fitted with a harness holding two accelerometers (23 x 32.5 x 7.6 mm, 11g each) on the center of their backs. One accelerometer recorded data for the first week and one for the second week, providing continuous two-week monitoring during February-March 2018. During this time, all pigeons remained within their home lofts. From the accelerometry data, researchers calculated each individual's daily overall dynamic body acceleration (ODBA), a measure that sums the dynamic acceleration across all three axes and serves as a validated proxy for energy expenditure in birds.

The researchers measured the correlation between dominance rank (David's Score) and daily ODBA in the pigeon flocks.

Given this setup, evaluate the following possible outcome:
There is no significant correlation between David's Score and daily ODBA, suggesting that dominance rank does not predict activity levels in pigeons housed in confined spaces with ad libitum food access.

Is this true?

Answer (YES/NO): NO